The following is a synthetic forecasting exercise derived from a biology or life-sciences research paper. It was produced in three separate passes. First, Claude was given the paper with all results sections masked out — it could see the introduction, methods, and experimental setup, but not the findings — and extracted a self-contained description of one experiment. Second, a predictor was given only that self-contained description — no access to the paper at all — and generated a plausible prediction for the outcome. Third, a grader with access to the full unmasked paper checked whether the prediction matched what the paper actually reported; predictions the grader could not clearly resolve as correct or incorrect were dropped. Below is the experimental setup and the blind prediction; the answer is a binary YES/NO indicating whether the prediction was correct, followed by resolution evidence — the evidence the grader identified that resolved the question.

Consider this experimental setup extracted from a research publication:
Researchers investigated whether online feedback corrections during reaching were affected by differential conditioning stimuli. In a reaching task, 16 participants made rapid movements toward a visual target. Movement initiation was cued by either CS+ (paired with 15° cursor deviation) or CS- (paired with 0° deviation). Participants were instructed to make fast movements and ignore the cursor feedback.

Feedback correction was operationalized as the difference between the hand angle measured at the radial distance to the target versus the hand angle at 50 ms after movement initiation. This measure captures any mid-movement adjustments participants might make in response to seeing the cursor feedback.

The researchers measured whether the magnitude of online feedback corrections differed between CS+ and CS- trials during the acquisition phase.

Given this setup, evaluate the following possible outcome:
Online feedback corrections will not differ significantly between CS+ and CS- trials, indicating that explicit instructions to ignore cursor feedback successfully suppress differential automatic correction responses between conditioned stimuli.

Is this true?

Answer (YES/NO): YES